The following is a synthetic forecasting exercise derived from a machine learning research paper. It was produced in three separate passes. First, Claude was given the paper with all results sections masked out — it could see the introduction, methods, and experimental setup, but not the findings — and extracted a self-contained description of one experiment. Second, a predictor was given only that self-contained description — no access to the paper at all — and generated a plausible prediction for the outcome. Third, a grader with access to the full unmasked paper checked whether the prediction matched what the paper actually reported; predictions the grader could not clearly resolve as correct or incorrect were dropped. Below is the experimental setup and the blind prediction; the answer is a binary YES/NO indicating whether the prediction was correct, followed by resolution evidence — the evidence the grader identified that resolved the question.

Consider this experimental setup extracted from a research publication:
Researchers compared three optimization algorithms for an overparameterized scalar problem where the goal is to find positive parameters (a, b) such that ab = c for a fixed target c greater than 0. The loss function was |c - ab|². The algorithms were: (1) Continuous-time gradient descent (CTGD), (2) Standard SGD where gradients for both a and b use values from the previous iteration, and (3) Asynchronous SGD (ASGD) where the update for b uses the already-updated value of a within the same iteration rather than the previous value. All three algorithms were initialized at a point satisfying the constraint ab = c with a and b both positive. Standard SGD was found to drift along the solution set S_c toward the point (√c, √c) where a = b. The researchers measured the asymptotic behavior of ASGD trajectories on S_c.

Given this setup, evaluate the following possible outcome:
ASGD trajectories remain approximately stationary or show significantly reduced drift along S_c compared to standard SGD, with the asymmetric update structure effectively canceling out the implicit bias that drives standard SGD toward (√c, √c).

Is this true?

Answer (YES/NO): NO